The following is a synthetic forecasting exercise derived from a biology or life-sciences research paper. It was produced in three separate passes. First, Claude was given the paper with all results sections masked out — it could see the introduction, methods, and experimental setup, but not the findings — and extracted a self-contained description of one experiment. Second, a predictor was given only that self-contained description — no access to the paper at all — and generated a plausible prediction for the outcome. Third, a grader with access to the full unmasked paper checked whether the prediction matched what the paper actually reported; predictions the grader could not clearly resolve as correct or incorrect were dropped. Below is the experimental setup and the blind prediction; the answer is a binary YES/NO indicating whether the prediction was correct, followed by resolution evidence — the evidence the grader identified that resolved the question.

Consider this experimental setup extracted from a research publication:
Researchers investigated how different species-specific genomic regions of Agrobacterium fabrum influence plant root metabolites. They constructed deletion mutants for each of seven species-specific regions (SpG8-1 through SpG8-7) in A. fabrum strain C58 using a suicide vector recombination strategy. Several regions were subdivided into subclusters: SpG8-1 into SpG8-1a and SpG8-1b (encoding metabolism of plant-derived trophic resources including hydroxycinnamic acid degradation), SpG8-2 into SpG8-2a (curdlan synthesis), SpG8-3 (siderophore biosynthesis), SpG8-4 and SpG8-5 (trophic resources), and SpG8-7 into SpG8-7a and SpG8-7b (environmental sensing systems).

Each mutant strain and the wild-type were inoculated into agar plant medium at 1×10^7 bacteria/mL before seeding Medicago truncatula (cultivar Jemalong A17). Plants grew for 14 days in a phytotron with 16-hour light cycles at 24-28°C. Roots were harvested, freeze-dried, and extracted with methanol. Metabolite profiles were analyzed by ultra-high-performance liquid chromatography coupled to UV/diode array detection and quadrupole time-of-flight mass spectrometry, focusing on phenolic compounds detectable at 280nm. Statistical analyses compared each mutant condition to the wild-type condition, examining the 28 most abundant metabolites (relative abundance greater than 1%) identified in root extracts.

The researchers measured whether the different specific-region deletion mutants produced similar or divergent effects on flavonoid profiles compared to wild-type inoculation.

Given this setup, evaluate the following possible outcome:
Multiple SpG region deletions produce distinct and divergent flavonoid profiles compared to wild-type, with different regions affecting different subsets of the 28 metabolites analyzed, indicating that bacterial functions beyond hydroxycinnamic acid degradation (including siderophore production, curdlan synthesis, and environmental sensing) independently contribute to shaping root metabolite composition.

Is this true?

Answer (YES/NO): NO